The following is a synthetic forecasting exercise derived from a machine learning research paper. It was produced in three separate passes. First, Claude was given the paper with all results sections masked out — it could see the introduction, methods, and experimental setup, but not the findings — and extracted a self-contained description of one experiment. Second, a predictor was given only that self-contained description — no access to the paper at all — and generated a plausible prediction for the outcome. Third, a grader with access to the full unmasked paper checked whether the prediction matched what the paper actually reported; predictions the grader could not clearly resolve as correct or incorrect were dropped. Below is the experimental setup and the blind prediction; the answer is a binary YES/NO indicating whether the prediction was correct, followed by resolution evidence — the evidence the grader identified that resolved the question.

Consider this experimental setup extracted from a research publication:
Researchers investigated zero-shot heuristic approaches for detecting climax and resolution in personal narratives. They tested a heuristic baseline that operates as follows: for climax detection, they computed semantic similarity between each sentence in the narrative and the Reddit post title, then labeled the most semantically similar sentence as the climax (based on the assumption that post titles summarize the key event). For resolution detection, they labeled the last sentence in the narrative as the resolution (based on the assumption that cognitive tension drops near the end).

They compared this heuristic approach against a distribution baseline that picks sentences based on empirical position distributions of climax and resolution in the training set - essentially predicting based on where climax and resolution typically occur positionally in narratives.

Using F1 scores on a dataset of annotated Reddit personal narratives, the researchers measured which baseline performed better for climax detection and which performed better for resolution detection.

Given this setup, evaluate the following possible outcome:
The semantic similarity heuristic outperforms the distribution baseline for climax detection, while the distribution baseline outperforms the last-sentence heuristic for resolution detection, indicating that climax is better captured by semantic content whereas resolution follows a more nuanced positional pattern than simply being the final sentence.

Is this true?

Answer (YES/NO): NO